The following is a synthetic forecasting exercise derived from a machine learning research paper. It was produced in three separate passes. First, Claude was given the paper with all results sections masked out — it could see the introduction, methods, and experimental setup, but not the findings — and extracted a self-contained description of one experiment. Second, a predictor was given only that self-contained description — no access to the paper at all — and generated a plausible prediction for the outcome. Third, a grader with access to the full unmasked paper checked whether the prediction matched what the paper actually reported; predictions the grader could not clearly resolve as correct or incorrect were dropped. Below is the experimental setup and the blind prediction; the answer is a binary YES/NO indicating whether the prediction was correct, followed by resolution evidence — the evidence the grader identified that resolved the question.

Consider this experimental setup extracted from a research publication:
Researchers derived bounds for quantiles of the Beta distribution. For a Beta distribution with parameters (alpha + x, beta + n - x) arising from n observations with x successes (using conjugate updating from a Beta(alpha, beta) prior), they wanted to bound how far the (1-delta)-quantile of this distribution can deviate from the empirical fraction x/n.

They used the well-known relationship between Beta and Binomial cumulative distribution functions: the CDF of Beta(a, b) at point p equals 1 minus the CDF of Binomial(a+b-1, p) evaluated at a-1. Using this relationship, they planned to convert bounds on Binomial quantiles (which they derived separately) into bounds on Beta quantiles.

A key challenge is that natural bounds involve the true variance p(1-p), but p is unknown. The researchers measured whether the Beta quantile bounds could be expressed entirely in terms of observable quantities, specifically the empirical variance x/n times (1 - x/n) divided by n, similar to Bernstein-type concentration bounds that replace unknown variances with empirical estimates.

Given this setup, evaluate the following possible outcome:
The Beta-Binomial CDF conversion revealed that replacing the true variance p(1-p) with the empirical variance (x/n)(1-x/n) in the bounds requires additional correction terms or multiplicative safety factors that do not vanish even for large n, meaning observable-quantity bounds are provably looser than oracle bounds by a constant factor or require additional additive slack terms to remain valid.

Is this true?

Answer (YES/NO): NO